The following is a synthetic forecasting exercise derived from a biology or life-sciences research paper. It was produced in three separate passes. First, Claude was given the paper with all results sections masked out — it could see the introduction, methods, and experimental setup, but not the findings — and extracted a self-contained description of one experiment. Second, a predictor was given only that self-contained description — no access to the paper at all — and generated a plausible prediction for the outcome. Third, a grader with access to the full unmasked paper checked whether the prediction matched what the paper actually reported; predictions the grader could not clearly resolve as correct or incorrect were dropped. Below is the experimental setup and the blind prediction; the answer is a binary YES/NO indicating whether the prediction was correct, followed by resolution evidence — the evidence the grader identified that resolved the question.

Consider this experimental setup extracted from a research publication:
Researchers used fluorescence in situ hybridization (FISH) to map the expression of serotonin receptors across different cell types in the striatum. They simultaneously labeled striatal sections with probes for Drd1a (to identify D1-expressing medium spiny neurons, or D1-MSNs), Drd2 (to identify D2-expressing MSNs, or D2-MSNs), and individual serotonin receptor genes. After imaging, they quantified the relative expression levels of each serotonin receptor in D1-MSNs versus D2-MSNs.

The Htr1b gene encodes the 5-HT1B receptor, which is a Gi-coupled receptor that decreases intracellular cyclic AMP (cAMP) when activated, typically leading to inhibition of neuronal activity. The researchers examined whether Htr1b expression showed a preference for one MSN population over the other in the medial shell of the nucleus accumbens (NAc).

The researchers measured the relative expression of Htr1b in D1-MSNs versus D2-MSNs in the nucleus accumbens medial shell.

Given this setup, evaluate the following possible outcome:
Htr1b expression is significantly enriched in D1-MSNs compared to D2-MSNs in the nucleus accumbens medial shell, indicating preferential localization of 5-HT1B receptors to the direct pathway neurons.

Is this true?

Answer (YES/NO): NO